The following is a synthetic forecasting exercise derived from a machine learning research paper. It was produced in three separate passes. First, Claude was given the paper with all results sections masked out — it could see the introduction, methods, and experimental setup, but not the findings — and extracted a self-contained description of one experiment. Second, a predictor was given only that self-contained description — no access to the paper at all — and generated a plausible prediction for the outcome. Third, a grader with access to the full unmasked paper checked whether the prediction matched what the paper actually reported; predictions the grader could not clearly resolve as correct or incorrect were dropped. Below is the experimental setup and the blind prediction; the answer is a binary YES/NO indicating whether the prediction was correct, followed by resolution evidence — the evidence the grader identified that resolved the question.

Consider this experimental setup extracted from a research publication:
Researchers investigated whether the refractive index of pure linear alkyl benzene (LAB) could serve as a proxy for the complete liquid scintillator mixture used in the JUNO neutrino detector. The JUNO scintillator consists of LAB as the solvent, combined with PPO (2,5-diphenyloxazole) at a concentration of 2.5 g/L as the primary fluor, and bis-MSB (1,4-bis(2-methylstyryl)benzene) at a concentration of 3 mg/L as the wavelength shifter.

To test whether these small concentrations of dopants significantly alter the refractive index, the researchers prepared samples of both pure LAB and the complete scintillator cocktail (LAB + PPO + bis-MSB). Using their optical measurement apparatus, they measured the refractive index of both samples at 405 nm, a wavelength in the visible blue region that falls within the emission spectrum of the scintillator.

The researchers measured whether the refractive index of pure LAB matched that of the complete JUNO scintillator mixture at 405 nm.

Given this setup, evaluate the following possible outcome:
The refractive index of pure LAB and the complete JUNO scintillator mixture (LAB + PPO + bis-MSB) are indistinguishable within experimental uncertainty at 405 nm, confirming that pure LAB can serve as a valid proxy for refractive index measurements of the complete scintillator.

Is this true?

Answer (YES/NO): YES